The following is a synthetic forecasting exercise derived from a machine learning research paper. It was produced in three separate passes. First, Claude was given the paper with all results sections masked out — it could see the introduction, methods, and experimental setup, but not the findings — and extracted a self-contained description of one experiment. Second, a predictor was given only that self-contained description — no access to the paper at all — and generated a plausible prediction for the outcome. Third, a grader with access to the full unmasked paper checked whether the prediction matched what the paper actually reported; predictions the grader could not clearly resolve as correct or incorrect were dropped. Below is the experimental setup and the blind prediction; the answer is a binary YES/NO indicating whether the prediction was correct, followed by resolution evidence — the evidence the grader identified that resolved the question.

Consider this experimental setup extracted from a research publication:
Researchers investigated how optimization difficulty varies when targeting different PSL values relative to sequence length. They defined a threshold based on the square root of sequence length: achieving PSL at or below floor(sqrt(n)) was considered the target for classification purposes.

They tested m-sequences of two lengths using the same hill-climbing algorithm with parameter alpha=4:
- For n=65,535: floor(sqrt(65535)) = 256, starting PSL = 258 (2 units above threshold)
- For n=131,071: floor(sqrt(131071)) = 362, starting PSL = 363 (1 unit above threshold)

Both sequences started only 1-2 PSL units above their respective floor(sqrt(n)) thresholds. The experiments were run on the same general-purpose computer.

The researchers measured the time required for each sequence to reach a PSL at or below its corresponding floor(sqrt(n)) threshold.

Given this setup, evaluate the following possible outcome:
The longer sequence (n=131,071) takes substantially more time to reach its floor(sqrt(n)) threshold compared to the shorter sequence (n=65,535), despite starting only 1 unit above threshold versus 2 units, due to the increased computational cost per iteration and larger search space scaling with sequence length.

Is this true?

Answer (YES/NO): YES